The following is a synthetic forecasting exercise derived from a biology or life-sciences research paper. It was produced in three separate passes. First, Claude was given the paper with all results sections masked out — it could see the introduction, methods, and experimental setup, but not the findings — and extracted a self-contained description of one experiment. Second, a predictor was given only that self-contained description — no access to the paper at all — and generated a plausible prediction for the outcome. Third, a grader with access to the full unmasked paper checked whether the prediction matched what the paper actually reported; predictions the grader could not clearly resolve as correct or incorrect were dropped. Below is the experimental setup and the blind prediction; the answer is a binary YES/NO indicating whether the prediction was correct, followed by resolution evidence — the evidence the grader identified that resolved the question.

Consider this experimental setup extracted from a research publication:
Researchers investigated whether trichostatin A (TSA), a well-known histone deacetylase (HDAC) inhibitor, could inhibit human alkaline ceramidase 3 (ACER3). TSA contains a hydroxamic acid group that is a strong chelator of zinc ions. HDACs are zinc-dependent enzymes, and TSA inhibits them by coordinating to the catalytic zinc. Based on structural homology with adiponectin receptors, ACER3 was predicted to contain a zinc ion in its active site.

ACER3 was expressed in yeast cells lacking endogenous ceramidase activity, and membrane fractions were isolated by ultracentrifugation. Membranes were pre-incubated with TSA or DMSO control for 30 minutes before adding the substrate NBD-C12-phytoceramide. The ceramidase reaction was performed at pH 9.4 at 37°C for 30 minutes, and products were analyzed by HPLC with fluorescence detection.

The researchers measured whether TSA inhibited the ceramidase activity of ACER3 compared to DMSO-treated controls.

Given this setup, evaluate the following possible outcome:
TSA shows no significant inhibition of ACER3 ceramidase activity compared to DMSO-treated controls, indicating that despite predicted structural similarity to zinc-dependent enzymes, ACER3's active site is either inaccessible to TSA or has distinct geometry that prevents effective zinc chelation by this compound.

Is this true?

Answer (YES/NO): NO